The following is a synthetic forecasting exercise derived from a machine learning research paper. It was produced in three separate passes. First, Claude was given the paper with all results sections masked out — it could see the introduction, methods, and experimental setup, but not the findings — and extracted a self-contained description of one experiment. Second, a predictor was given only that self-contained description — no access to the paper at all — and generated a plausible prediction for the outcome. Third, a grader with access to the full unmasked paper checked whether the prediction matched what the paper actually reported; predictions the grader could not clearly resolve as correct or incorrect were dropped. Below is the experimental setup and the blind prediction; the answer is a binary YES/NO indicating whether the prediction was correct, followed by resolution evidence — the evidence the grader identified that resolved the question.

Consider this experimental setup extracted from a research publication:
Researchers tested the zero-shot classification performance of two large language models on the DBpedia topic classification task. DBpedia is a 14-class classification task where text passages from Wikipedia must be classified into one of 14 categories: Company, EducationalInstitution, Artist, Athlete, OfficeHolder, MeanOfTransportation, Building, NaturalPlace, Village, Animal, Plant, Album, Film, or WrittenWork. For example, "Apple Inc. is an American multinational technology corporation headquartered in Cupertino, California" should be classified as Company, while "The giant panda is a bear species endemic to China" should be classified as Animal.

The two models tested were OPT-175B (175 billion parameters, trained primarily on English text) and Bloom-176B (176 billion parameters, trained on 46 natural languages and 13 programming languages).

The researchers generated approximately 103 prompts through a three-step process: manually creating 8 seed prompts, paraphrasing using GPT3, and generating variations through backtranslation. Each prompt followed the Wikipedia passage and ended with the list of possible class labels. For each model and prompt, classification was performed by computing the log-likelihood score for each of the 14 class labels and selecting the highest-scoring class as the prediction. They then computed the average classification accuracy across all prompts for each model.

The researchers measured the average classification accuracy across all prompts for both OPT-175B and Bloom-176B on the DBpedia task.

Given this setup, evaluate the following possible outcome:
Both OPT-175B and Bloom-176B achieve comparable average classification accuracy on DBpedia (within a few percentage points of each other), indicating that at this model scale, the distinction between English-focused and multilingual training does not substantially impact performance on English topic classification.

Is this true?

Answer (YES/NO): NO